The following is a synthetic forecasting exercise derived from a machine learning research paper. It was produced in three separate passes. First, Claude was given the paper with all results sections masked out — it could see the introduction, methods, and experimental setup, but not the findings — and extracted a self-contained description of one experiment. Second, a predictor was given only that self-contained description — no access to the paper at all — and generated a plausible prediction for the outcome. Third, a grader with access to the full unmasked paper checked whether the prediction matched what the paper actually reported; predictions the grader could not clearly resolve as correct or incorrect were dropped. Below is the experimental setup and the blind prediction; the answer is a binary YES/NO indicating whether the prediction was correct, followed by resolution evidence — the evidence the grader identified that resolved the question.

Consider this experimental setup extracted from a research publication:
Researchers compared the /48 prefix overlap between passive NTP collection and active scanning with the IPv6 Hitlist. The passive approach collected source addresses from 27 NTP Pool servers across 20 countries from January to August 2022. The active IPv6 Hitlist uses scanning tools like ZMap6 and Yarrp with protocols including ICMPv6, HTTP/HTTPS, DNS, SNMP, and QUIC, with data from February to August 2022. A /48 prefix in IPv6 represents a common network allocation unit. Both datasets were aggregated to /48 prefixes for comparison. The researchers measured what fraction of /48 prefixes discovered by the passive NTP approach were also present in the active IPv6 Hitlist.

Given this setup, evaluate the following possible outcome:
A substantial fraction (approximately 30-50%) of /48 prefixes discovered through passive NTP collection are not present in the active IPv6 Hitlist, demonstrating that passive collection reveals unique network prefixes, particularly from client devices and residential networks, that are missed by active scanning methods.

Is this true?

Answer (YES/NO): NO